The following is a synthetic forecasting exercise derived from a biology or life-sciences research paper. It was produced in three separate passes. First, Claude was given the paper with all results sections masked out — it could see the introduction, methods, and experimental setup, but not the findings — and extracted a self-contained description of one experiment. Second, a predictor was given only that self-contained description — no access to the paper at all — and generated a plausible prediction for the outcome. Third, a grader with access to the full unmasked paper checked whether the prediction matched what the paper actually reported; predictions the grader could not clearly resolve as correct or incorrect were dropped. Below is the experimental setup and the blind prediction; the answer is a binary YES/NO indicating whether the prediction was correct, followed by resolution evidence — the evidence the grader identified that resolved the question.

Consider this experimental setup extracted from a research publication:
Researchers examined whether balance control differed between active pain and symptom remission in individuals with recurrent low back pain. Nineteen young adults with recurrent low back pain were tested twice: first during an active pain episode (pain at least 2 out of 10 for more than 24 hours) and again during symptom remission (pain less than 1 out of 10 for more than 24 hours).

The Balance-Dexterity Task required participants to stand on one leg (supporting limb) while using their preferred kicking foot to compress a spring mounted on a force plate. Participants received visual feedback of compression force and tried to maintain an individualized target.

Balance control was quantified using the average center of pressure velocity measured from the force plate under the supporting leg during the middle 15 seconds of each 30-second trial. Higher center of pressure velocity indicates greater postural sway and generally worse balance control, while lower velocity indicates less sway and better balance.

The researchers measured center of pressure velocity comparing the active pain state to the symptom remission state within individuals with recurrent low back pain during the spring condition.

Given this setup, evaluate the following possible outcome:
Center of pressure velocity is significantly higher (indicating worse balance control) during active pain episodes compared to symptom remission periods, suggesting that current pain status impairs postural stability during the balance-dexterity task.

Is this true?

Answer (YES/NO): YES